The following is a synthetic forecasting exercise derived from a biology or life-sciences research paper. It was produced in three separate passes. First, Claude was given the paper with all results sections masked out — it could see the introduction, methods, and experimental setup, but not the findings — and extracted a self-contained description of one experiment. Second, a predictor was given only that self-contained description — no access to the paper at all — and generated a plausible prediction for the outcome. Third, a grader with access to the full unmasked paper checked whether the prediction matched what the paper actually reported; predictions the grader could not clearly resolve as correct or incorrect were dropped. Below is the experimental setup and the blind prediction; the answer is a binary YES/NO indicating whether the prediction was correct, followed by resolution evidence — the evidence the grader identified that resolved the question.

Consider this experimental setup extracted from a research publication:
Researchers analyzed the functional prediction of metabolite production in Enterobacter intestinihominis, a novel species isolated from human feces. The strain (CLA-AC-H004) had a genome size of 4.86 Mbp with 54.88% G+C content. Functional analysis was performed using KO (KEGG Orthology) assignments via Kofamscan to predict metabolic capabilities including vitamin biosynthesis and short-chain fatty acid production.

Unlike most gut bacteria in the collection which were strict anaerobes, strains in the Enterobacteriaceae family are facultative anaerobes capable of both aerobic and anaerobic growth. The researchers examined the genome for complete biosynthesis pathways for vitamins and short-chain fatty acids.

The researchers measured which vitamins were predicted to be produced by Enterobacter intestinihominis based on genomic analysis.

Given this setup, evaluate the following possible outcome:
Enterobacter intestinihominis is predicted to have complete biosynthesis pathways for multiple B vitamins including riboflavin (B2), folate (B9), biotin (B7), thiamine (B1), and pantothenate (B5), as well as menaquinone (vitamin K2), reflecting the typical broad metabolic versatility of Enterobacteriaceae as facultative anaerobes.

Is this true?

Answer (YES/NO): NO